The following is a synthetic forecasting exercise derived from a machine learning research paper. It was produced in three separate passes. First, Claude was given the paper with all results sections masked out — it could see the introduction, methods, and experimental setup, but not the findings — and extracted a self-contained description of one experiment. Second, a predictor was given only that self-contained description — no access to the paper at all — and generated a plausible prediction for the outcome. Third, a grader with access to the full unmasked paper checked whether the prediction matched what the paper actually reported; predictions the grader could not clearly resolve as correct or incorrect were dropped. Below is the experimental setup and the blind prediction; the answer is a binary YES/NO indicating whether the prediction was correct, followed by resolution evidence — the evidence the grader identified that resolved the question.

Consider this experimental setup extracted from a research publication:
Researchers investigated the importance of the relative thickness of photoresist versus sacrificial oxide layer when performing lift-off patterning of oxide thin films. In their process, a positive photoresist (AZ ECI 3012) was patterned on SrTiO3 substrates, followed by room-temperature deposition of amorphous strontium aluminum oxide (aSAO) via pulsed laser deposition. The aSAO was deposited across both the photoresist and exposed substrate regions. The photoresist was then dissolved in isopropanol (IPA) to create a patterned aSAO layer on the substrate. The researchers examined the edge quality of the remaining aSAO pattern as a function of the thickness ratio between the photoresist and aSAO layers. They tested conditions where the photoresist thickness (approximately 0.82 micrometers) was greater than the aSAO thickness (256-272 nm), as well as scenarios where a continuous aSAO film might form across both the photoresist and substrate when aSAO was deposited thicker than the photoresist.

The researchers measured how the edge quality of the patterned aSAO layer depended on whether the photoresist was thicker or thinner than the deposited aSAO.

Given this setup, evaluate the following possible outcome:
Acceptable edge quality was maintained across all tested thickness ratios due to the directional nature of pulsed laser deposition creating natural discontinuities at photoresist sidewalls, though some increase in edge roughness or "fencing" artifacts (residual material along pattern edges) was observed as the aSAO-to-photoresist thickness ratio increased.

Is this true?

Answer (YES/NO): NO